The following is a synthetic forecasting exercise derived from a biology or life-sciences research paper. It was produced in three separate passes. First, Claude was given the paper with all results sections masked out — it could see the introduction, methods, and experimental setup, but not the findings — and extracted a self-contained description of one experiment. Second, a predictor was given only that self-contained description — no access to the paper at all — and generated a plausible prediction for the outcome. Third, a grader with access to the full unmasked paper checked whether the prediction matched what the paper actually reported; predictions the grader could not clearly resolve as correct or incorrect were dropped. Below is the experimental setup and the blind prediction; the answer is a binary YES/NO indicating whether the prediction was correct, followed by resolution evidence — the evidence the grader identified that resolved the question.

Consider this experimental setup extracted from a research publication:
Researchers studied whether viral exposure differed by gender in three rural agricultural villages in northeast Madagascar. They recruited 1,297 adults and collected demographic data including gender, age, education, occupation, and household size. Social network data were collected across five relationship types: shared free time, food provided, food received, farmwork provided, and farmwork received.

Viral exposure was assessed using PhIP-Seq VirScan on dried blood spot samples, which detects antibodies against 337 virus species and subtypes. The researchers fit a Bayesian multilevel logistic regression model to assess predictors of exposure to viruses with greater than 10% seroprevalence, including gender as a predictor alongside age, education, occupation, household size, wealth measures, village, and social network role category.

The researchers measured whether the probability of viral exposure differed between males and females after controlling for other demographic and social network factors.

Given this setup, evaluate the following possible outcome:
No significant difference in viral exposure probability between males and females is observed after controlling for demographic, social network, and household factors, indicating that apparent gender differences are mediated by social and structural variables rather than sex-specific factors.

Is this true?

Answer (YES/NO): NO